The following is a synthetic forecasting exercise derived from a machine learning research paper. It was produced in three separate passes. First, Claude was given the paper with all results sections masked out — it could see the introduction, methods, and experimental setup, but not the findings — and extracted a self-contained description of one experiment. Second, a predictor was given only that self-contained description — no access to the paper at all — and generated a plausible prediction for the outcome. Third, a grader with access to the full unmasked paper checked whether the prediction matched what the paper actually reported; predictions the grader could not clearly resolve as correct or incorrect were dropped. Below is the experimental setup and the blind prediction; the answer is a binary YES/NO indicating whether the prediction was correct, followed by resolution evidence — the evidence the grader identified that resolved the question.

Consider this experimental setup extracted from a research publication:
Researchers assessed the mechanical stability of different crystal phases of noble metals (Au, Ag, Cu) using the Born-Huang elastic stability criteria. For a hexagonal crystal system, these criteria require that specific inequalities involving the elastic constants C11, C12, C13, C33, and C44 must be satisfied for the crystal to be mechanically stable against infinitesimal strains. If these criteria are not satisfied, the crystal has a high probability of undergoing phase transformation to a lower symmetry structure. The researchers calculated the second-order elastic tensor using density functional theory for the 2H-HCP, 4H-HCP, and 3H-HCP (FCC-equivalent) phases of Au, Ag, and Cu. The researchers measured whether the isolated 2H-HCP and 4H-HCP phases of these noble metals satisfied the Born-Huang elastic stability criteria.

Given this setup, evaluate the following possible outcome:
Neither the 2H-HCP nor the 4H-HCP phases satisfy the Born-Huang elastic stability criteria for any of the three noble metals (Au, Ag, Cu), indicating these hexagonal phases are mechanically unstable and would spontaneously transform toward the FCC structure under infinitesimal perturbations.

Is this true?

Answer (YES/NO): NO